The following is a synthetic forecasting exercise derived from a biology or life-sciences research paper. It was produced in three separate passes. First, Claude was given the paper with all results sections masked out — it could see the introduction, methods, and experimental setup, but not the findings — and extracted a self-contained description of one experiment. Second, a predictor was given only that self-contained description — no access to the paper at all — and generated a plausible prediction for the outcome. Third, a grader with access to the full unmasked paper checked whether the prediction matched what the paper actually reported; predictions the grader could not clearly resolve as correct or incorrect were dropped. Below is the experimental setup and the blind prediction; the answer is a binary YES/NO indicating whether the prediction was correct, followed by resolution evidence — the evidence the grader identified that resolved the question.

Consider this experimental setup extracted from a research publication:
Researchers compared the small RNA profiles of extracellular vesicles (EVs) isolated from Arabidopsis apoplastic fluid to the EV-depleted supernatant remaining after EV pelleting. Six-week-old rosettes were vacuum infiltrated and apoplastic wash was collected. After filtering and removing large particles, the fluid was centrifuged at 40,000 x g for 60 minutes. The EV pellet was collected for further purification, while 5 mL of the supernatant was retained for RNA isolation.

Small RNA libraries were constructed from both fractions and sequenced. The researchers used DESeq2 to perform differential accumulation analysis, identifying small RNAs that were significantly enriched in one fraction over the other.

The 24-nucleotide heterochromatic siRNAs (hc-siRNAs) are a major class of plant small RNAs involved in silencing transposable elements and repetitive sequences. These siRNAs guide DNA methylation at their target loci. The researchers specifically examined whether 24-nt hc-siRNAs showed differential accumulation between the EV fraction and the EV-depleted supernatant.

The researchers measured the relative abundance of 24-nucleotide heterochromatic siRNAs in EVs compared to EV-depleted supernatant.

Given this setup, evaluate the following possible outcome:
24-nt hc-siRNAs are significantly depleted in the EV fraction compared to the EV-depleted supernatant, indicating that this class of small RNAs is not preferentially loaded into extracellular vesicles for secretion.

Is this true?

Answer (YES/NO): NO